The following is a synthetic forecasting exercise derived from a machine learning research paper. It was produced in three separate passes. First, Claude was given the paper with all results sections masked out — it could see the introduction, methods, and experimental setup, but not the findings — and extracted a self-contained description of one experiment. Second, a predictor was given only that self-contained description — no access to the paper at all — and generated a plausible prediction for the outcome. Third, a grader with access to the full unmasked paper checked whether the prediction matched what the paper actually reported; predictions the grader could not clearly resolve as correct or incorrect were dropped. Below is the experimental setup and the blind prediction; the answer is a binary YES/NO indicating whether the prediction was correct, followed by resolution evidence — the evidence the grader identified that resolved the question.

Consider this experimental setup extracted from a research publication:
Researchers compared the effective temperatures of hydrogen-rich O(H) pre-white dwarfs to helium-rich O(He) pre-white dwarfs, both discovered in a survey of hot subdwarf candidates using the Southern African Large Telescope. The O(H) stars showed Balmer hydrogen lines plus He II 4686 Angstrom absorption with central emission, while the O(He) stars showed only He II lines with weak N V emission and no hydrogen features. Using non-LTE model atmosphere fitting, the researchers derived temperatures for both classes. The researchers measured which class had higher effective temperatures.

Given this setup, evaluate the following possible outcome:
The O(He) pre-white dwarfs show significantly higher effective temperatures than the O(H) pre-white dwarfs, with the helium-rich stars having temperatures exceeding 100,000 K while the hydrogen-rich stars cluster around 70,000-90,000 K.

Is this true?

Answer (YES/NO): NO